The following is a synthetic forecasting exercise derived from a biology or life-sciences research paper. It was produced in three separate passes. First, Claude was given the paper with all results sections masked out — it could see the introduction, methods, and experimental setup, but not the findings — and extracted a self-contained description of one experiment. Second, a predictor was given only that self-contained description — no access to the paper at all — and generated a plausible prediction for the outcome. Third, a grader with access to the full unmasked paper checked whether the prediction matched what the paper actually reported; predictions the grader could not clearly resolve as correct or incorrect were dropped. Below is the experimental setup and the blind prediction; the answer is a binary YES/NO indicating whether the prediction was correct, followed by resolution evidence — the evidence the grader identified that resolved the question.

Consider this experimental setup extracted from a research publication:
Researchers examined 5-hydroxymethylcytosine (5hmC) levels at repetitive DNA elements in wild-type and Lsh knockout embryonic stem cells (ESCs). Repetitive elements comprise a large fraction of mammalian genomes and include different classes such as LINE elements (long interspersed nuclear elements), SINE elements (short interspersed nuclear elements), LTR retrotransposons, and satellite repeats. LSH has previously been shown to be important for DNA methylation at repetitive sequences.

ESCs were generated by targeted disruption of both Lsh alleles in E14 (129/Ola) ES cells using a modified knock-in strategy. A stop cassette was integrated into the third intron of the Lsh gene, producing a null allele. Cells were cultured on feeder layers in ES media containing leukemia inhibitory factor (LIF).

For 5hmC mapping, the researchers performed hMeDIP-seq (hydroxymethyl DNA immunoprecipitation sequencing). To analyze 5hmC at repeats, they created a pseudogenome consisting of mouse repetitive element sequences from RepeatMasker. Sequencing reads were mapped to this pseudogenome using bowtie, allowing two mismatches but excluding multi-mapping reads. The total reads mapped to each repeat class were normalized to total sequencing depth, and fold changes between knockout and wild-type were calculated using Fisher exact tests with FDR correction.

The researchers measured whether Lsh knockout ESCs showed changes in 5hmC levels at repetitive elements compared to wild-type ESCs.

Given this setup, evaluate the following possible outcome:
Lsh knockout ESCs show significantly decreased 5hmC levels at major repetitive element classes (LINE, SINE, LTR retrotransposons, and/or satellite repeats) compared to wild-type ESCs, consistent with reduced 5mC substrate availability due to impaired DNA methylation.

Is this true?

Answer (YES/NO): NO